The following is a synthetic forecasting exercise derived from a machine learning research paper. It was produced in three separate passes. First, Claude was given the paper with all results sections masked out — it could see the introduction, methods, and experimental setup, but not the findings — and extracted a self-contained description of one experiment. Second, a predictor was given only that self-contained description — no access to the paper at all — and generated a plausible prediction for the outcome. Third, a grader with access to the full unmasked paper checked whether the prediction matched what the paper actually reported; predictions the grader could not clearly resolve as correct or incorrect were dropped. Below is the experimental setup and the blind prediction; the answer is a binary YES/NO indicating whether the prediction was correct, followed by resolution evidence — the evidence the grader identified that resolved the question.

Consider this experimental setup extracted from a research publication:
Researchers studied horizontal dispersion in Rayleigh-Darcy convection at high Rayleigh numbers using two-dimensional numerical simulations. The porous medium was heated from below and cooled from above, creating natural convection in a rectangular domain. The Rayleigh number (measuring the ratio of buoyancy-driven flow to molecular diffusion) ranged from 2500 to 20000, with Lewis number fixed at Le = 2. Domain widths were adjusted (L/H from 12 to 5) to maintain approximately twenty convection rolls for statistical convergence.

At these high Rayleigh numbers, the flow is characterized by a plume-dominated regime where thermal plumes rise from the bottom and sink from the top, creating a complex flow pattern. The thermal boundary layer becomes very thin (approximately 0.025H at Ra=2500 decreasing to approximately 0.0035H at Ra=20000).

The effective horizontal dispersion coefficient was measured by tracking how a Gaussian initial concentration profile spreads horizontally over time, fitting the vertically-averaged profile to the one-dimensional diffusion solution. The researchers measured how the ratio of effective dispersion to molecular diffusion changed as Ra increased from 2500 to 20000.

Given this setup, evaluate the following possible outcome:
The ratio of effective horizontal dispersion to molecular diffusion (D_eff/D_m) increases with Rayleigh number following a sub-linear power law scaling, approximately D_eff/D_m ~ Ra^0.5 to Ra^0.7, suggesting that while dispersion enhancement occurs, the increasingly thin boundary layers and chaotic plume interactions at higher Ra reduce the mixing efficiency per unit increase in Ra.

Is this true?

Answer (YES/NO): NO